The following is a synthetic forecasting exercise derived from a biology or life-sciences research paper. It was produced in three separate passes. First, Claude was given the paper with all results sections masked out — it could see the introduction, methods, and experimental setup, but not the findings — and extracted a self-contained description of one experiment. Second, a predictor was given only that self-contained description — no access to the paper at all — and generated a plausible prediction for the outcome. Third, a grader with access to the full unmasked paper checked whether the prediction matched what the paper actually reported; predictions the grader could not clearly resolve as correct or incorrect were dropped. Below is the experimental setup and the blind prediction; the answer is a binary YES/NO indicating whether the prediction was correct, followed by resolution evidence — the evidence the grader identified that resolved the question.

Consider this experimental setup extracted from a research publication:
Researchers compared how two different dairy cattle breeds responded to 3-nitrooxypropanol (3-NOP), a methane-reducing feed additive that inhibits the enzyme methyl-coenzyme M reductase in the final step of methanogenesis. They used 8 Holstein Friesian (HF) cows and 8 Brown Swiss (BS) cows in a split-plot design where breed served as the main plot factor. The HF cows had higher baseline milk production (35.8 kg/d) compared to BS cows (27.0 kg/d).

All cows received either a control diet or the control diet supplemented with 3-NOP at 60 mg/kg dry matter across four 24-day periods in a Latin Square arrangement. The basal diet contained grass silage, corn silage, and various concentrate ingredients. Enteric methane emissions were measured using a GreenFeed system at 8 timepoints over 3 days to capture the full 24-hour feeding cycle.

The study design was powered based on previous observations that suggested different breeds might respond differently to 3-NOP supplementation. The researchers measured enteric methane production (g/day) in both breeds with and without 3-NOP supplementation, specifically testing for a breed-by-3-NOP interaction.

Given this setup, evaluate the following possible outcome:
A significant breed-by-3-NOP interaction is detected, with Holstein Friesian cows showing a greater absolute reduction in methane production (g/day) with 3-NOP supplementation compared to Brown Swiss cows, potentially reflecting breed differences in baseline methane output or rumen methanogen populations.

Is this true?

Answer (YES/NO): YES